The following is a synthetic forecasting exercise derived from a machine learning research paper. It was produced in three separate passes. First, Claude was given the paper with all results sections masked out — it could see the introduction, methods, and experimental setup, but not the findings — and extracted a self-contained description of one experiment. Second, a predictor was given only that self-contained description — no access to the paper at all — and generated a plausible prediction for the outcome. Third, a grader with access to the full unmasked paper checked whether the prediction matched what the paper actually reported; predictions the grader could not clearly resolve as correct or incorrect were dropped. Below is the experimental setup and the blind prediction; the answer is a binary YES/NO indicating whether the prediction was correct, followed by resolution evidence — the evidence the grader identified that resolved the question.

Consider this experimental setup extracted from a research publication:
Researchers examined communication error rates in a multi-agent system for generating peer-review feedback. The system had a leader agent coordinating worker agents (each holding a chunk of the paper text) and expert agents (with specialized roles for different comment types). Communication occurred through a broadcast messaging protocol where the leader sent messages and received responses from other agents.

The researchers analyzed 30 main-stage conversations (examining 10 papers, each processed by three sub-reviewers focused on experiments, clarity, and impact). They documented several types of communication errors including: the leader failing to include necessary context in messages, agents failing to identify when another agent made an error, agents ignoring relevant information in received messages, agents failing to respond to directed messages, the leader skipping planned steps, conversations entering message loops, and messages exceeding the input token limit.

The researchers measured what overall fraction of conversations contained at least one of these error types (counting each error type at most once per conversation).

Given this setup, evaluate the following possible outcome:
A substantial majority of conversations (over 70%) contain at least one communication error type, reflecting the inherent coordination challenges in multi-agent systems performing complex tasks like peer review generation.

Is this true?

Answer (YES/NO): NO